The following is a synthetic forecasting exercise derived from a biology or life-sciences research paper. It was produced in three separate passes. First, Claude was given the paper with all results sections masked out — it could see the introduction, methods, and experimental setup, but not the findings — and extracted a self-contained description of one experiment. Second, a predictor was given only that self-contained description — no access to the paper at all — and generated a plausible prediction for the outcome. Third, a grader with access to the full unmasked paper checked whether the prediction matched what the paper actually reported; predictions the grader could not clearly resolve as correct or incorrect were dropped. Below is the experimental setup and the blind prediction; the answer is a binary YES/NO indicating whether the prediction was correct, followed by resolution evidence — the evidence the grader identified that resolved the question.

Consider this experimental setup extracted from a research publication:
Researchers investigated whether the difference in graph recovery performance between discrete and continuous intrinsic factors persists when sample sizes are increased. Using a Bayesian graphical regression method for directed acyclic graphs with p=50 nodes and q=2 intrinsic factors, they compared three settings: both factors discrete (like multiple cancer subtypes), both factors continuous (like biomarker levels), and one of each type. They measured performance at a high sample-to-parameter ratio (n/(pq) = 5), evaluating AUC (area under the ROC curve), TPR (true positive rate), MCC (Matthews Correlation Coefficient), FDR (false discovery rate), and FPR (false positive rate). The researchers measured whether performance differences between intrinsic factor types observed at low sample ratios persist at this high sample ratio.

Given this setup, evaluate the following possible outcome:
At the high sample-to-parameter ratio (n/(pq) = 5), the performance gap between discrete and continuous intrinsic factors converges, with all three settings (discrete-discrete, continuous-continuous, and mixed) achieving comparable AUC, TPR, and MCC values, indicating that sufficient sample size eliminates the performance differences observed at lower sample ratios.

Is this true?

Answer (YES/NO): YES